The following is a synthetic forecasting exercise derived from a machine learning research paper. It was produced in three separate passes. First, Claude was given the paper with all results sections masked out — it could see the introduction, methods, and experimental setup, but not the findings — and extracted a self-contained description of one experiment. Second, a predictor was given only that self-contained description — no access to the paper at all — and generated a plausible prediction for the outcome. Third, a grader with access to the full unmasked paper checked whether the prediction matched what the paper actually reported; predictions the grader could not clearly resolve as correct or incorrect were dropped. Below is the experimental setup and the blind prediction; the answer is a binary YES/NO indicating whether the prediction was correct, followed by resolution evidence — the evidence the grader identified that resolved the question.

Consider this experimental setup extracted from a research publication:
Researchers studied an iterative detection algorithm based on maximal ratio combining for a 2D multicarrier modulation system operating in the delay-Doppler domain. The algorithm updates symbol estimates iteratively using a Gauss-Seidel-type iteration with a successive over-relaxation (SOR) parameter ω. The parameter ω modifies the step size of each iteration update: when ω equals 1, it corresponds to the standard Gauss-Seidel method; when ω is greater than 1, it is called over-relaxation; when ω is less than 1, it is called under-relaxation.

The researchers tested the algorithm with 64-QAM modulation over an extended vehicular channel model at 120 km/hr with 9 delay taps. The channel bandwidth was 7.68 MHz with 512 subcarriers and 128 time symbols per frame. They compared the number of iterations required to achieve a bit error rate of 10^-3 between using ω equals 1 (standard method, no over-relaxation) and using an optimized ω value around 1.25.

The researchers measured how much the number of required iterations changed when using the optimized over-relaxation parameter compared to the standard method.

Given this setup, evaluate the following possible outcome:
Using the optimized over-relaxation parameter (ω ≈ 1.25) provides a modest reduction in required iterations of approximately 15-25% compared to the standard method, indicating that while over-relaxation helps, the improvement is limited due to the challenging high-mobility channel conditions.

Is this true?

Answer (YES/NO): NO